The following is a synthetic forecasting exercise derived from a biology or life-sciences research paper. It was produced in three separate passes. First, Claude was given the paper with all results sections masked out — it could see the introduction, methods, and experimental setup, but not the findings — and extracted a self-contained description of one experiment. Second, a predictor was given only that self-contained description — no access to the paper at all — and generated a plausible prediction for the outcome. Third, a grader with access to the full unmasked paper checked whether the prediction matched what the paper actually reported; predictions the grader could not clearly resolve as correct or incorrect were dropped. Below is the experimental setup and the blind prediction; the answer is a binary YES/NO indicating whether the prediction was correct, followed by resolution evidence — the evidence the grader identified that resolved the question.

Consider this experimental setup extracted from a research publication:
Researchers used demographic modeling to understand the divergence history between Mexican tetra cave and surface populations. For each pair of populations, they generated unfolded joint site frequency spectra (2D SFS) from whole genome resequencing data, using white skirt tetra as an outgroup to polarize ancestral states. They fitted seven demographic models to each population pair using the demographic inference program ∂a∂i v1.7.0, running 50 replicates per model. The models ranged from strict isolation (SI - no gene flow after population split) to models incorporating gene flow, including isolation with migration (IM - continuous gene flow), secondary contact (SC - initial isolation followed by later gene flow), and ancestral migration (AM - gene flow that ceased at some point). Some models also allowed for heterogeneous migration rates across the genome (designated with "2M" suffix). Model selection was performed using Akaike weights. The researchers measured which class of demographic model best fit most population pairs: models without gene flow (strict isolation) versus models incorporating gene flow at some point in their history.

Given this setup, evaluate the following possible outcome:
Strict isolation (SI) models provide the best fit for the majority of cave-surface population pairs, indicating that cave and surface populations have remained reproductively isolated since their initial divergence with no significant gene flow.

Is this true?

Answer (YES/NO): NO